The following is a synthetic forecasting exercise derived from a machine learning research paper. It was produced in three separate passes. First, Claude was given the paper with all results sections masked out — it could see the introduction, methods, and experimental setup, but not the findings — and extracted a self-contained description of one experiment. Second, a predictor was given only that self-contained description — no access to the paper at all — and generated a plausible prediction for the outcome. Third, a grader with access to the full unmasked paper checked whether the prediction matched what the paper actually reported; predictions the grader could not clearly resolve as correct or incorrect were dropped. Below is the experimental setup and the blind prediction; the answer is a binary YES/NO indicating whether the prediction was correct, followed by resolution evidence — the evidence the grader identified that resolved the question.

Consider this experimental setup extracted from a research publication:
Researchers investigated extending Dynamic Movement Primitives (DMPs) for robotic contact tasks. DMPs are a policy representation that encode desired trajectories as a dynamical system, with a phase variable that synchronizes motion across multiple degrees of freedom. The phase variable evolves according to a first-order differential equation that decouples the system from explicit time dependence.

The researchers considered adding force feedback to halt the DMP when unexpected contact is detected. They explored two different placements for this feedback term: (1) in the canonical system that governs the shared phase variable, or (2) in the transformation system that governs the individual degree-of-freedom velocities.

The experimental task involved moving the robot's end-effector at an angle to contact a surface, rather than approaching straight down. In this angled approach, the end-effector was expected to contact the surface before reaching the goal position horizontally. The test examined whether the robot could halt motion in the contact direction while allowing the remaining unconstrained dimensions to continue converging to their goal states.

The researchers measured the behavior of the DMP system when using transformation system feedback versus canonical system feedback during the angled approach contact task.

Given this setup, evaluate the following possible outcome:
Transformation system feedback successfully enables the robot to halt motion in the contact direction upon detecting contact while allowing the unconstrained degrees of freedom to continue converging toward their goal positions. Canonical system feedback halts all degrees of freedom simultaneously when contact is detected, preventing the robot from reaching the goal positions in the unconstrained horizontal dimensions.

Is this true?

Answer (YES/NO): YES